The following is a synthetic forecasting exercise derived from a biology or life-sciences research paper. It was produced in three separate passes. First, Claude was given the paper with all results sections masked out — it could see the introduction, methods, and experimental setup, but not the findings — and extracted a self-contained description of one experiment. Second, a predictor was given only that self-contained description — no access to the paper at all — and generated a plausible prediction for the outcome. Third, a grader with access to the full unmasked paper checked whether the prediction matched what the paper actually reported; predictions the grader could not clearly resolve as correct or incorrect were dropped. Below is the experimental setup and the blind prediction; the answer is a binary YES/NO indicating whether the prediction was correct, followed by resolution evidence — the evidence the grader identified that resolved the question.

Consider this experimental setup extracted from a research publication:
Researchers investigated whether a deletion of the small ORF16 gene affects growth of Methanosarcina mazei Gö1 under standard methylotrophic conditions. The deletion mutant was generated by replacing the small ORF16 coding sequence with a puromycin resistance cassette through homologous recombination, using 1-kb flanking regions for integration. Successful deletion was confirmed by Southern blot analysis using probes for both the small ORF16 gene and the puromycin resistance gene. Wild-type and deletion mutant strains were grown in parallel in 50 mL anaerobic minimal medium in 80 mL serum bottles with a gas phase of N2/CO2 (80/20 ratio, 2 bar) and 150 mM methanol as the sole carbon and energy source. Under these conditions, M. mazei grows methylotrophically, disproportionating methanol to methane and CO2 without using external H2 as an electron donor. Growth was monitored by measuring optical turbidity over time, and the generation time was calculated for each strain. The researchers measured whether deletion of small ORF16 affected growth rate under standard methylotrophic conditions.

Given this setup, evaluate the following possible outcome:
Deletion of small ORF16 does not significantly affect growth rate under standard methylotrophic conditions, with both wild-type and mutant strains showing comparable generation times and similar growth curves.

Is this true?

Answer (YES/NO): YES